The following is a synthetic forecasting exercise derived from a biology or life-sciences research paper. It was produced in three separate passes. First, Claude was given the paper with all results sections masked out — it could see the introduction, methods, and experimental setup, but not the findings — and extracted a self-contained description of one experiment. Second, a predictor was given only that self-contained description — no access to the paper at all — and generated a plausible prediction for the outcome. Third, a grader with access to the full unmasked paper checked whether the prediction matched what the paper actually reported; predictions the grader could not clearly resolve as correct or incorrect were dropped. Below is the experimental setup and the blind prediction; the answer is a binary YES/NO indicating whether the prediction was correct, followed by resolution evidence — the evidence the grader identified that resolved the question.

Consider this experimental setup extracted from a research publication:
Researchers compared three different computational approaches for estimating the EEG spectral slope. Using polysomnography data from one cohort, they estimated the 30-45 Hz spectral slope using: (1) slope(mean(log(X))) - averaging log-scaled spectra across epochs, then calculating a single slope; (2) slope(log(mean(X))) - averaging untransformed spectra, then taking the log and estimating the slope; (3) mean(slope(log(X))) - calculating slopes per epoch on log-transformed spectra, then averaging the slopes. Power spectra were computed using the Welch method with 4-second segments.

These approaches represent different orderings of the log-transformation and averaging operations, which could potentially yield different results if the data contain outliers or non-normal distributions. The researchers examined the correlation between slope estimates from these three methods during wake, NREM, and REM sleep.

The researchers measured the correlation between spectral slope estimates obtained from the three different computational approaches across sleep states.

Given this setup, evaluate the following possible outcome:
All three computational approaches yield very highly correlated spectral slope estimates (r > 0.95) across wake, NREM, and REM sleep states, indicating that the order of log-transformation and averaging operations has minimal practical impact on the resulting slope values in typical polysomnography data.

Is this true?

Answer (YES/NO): NO